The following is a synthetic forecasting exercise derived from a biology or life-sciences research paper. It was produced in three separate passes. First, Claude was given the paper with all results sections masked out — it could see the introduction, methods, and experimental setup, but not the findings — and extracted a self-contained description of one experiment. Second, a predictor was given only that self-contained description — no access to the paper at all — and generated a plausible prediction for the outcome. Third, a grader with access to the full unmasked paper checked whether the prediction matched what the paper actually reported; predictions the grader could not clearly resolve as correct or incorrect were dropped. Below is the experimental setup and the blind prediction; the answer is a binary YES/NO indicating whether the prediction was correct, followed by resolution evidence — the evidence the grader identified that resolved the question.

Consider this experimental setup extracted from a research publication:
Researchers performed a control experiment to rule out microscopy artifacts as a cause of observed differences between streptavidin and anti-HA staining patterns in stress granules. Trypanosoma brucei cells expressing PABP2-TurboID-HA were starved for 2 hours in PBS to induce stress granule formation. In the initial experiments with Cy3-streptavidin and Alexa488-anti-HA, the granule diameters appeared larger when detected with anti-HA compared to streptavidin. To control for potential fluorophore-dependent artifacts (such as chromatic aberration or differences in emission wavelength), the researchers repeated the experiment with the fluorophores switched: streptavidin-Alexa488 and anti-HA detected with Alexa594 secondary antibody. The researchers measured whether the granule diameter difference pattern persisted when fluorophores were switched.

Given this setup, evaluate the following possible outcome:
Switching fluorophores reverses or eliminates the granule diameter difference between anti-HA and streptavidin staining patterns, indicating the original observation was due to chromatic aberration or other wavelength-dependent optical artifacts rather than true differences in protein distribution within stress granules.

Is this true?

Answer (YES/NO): NO